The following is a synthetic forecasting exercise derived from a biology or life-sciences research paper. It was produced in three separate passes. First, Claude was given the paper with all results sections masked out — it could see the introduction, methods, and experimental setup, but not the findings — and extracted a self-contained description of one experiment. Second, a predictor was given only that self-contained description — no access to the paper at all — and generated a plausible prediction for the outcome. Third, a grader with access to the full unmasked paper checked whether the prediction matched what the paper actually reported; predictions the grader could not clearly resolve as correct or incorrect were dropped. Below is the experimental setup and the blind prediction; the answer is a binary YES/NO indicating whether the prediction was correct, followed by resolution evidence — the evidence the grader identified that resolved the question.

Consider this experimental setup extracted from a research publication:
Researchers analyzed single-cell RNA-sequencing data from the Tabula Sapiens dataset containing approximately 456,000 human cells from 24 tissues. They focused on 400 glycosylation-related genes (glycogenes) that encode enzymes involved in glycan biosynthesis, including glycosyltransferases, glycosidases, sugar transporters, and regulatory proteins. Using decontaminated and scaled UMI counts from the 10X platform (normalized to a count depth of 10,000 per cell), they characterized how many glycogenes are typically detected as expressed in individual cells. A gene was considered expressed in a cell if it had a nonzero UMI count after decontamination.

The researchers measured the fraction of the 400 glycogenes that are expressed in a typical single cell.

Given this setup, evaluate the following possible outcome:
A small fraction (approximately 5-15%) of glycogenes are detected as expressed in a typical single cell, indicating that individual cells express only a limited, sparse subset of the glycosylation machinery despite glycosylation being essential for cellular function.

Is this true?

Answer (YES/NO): YES